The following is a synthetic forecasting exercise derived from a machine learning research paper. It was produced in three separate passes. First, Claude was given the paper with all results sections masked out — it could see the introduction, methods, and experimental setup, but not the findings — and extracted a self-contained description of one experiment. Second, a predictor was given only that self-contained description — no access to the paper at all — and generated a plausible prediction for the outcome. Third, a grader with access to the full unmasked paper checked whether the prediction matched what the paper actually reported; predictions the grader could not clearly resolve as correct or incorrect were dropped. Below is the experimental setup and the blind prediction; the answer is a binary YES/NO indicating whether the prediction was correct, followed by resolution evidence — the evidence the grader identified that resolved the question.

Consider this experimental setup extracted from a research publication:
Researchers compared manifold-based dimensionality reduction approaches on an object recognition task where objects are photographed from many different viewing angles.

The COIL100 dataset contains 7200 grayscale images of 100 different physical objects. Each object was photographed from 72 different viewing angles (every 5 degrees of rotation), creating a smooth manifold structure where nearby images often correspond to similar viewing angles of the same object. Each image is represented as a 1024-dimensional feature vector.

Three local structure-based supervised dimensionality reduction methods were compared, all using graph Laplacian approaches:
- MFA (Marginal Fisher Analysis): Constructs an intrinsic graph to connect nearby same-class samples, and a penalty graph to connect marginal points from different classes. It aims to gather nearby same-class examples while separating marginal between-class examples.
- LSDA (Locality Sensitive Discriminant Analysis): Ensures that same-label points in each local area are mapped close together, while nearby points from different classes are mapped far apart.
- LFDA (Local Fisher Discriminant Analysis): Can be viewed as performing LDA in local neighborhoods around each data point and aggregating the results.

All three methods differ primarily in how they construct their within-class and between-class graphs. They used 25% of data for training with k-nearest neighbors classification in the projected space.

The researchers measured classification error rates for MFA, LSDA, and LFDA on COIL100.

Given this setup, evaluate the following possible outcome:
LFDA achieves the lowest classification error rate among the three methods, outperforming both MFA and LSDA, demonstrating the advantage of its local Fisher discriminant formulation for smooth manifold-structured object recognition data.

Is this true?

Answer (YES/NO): YES